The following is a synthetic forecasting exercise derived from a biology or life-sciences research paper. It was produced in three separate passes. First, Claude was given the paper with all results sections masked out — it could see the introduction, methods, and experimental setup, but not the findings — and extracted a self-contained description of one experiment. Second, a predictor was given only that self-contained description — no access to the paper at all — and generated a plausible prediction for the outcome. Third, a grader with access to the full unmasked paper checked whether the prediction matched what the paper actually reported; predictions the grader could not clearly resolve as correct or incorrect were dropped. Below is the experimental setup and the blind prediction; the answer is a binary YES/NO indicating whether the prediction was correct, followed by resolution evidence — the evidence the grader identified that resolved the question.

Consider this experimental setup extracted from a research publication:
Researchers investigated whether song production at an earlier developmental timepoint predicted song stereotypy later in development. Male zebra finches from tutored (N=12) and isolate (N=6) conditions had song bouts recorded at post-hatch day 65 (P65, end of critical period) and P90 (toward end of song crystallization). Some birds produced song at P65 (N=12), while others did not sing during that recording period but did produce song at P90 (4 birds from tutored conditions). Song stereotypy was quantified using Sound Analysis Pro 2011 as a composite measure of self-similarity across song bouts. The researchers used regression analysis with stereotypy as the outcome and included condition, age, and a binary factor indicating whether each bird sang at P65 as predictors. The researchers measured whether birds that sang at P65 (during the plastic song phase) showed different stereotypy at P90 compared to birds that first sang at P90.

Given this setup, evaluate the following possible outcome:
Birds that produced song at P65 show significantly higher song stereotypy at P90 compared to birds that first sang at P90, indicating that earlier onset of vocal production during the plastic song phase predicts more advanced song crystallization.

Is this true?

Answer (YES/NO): YES